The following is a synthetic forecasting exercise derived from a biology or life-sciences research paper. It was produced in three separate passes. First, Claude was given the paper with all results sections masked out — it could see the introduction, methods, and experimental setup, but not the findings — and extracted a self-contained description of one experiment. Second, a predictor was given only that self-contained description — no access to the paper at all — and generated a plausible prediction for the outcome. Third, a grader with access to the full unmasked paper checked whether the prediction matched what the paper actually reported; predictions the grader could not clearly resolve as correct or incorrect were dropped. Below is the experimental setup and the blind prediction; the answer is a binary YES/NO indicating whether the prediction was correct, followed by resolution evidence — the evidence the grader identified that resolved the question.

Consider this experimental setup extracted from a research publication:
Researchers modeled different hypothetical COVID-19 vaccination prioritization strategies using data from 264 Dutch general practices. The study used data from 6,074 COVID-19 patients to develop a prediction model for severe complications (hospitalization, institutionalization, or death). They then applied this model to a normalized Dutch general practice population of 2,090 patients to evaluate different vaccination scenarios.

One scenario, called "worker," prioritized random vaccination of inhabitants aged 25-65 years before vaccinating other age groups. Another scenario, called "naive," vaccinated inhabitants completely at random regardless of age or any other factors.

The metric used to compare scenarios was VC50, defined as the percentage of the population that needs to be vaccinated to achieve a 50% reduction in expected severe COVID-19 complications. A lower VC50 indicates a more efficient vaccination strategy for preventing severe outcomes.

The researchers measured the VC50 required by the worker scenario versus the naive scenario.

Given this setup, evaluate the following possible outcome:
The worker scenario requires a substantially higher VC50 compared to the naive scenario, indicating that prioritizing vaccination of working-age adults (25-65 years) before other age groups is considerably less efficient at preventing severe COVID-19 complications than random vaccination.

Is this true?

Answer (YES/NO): YES